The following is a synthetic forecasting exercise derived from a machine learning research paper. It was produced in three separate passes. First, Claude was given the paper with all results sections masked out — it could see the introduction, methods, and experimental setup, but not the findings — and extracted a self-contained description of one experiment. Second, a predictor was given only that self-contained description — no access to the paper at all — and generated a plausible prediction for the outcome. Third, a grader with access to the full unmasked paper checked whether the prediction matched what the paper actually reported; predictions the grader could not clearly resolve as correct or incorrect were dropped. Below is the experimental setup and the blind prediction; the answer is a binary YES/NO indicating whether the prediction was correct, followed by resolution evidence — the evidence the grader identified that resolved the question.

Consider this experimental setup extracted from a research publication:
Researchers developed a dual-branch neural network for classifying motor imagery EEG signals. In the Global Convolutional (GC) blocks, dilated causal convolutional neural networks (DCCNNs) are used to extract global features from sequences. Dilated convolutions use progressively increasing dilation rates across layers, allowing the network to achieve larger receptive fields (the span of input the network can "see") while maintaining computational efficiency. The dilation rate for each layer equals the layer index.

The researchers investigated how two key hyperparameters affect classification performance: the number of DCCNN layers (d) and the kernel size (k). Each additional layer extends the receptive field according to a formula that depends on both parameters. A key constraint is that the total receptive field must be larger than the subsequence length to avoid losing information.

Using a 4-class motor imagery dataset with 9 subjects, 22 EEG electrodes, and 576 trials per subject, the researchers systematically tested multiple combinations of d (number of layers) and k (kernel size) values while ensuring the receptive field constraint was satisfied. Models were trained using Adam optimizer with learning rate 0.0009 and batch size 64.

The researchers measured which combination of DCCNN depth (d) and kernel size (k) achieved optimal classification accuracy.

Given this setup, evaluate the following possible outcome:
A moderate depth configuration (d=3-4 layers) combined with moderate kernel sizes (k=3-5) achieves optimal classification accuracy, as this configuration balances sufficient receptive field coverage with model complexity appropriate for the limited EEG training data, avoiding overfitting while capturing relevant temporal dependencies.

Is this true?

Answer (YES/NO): YES